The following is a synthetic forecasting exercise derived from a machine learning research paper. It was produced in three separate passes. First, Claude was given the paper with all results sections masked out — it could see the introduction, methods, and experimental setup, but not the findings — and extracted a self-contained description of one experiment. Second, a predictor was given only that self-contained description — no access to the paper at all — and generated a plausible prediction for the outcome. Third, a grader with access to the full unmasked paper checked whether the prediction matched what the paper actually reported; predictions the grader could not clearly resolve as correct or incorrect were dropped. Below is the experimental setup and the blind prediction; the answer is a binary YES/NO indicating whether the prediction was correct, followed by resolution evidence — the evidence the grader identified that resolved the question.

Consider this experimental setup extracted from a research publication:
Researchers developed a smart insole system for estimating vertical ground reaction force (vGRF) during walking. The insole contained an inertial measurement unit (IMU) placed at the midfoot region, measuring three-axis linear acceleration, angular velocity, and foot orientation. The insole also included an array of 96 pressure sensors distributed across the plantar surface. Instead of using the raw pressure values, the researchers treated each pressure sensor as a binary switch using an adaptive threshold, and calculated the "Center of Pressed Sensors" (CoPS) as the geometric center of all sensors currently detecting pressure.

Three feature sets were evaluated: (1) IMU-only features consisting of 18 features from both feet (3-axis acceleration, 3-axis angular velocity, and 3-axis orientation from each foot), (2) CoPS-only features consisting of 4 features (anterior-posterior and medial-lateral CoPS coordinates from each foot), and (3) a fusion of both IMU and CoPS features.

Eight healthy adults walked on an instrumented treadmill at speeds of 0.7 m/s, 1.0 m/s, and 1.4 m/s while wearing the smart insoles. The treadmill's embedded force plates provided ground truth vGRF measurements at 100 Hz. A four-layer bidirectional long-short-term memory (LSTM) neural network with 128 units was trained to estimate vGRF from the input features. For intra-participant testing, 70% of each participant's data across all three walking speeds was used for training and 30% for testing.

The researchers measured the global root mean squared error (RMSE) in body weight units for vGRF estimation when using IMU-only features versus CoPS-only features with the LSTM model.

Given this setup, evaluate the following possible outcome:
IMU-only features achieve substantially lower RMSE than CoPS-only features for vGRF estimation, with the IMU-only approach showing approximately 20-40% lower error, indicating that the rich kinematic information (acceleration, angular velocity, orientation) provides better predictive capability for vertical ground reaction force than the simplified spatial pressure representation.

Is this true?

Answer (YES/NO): NO